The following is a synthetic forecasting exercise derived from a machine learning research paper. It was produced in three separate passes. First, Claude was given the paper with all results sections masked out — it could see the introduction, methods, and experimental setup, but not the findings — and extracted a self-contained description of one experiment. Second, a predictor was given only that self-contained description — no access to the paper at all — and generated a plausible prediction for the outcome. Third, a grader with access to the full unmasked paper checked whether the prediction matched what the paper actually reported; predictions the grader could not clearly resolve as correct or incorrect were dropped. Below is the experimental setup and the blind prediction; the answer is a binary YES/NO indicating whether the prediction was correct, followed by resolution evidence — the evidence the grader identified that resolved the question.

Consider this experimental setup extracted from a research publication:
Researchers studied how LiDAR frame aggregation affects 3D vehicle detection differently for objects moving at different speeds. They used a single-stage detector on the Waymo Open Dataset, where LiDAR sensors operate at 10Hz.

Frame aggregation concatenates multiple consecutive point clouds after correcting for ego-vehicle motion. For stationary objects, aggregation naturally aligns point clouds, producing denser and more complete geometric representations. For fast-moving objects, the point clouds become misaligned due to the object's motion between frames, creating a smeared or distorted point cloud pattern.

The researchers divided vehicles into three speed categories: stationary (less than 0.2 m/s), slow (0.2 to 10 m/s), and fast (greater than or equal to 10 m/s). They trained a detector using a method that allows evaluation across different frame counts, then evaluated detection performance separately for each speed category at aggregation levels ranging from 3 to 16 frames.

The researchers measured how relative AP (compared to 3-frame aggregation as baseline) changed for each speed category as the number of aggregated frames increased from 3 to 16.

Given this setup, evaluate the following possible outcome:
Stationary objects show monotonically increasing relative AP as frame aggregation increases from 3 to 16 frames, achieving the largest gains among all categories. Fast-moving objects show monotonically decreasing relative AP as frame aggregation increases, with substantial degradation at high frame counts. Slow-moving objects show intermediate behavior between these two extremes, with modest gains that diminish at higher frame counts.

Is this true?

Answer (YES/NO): NO